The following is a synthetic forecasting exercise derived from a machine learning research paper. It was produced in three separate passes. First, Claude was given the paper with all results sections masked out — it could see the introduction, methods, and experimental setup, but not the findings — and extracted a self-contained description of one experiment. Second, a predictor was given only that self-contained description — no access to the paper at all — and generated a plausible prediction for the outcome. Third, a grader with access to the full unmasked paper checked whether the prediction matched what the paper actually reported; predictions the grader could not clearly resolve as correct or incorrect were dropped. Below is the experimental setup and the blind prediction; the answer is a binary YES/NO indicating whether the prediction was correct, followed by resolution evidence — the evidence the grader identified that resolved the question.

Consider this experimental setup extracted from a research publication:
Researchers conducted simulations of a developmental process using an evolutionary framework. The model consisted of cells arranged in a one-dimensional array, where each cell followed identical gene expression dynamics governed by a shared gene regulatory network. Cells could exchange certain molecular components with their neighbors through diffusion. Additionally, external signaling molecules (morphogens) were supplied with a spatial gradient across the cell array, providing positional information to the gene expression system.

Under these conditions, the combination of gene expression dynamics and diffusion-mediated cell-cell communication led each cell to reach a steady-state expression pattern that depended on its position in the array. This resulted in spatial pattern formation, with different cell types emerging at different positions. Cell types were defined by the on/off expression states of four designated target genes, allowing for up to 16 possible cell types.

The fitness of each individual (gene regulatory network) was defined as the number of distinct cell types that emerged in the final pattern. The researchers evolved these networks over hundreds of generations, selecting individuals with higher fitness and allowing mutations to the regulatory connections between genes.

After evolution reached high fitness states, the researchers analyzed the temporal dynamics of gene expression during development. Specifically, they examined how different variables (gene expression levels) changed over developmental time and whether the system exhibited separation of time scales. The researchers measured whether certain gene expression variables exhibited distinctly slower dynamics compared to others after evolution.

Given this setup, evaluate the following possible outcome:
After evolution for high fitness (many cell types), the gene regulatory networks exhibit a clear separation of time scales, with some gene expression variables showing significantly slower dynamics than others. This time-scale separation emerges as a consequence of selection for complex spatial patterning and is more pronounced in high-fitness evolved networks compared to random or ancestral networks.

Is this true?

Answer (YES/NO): YES